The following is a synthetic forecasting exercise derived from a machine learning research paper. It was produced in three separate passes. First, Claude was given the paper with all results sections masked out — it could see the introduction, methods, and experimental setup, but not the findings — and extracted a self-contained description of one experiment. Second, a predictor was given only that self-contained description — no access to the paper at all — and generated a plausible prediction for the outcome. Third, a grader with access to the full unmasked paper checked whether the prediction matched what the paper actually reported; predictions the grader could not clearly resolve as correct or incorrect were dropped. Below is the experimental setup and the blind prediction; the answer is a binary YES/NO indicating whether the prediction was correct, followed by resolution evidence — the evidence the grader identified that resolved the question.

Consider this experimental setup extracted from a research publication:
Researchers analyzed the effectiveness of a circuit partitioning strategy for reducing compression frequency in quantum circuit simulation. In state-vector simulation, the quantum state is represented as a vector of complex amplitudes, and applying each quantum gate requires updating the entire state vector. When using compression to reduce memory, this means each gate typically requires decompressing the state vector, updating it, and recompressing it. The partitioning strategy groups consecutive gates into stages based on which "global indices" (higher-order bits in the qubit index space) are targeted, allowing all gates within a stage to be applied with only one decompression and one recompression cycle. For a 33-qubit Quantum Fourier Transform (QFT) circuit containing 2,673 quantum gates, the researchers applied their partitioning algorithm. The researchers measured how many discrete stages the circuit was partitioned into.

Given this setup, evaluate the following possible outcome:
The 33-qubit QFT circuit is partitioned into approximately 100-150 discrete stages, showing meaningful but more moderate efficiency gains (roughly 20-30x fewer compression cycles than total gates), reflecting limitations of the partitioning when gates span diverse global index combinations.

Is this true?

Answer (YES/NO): NO